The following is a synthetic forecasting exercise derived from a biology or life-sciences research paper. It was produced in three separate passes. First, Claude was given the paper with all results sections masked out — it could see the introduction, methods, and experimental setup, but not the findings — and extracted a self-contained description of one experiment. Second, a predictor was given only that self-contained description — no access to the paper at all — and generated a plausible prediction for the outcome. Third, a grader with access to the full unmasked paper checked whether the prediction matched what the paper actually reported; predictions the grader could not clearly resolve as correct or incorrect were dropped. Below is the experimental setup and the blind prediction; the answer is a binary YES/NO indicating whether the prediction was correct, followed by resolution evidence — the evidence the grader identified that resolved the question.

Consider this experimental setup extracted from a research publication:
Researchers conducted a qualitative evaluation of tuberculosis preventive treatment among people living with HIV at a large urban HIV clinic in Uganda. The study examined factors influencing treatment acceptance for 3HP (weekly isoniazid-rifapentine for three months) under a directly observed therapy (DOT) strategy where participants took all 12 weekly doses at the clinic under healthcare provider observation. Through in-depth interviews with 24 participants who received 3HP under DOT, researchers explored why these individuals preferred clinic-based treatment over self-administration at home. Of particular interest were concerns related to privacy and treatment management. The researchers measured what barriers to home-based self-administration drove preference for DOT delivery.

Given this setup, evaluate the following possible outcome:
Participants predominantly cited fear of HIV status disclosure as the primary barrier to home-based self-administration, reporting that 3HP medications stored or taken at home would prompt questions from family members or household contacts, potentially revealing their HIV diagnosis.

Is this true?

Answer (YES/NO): NO